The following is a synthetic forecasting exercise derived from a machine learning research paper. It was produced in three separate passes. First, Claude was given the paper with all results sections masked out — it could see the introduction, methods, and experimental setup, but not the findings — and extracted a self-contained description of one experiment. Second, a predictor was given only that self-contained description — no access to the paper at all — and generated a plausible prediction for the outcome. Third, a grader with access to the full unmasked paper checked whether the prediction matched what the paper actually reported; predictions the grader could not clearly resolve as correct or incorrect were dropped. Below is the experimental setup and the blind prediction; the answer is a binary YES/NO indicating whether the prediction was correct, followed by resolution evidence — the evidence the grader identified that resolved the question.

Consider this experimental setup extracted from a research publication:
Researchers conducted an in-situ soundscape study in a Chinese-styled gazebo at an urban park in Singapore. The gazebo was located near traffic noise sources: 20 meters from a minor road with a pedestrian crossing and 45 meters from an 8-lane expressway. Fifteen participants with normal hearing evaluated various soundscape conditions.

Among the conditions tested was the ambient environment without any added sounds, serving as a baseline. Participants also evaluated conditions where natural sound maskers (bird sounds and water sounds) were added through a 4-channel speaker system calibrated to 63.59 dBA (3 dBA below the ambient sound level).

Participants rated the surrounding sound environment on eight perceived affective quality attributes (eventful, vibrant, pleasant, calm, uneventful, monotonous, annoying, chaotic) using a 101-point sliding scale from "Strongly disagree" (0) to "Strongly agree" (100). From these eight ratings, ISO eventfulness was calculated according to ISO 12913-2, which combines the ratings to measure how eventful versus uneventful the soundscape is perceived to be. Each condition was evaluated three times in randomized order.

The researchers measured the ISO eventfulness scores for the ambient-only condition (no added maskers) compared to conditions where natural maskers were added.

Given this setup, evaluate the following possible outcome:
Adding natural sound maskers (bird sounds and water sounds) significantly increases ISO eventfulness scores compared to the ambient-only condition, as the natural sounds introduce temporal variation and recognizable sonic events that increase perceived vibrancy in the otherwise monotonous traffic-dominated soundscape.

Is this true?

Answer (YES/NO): NO